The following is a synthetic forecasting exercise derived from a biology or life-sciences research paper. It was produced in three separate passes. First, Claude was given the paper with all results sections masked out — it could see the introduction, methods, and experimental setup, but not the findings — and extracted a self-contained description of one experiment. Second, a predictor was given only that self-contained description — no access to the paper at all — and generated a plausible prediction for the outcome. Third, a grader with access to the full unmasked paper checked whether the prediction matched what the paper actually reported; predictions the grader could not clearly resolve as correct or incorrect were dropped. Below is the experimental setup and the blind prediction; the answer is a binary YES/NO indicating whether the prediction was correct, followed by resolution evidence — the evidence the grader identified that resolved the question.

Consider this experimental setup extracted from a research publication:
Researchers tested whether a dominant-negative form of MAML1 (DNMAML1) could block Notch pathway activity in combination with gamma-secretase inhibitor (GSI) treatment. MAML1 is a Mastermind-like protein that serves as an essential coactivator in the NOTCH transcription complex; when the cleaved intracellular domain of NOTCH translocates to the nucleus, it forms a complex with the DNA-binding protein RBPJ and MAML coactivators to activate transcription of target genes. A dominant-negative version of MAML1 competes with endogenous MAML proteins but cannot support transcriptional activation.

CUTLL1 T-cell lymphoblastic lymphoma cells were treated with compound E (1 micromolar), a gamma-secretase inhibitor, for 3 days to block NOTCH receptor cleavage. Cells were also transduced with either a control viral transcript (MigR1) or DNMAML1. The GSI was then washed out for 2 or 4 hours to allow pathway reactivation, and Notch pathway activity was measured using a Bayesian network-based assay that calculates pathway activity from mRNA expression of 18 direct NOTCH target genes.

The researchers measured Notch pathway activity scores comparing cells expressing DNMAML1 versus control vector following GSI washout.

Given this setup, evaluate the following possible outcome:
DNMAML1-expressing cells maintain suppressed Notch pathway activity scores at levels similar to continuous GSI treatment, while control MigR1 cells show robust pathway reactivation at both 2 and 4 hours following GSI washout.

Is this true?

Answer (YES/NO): NO